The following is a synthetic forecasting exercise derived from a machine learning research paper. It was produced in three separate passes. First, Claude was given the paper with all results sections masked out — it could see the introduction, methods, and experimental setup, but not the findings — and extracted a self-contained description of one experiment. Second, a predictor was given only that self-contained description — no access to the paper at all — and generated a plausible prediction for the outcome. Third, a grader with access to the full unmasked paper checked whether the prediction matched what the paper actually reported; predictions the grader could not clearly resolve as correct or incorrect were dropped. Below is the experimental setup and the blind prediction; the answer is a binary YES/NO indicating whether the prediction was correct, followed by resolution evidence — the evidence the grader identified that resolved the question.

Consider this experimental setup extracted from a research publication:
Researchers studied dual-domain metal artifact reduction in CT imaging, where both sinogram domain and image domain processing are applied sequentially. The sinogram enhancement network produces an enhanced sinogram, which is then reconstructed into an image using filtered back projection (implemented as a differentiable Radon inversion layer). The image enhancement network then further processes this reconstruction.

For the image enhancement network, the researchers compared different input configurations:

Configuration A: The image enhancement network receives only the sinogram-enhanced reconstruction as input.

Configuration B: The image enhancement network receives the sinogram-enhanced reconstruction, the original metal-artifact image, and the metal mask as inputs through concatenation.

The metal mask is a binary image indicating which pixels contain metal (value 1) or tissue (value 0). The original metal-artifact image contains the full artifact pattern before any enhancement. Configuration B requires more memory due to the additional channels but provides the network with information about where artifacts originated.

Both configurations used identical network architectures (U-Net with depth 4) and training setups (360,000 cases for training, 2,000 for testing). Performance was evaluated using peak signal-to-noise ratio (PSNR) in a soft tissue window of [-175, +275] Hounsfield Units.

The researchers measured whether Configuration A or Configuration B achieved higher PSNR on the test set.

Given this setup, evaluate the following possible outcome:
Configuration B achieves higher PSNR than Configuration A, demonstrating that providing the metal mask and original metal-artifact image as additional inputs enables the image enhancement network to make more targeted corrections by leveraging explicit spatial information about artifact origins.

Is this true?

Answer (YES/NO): YES